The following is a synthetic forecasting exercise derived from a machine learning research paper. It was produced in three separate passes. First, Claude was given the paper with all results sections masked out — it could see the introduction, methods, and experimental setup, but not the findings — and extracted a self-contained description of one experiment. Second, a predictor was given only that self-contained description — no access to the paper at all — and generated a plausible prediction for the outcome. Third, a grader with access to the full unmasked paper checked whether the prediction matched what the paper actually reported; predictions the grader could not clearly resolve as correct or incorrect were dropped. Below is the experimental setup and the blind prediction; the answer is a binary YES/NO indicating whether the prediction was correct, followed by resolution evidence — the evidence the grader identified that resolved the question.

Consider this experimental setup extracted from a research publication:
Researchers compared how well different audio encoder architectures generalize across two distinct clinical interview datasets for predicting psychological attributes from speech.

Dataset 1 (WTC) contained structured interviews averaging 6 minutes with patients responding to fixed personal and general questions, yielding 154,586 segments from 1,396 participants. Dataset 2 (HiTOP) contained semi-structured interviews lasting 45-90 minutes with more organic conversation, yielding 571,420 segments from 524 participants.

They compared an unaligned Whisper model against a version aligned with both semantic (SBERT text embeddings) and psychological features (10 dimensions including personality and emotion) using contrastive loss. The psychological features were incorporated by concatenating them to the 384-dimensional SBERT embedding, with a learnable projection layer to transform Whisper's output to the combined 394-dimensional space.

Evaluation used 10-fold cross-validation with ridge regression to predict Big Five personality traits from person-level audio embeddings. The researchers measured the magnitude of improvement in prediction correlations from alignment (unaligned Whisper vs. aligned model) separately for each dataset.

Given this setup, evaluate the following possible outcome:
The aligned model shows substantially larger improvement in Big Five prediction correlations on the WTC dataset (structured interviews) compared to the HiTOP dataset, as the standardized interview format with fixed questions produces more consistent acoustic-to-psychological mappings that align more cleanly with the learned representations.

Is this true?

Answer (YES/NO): YES